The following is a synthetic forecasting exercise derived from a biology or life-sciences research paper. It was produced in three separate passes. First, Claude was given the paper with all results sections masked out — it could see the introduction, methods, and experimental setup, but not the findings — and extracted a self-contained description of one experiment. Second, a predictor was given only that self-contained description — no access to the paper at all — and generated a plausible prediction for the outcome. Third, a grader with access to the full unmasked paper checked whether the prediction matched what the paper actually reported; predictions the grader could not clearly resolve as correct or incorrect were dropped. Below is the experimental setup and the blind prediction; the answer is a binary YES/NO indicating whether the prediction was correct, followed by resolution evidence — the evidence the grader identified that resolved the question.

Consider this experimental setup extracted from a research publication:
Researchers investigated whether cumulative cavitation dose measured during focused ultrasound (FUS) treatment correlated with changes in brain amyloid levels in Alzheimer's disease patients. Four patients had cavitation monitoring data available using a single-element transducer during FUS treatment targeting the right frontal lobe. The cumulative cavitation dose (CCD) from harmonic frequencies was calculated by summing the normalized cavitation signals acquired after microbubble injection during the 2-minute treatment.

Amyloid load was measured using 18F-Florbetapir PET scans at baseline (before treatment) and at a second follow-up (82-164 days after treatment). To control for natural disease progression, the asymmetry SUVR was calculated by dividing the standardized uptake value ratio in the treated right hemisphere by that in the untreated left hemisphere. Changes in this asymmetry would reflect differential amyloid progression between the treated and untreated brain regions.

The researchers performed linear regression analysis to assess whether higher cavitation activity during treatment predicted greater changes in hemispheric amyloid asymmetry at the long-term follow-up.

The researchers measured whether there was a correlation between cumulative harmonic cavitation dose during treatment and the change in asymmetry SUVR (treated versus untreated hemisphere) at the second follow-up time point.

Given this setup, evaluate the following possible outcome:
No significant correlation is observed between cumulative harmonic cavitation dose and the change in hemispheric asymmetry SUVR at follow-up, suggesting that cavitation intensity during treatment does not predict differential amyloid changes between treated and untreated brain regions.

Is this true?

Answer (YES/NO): NO